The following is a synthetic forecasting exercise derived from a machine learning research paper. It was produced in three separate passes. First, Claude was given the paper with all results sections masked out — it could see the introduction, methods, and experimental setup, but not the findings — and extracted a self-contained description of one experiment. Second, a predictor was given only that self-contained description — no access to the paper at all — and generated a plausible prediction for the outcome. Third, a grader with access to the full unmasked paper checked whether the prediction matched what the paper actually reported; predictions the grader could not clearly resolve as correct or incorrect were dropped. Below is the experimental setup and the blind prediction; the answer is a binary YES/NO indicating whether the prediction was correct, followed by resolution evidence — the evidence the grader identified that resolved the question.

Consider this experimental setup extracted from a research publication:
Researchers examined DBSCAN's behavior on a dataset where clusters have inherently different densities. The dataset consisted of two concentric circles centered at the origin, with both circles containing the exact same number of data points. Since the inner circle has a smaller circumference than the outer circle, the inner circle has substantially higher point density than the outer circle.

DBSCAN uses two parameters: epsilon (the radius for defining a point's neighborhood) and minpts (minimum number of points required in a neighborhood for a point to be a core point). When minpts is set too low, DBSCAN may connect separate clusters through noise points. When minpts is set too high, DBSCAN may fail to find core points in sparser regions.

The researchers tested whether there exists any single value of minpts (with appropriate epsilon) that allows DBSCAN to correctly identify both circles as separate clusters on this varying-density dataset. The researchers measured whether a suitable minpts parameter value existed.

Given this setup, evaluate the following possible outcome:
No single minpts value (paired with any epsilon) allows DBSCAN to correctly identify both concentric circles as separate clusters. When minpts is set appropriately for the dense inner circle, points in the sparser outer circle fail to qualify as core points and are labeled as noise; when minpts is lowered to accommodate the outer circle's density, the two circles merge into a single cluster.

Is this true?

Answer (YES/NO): YES